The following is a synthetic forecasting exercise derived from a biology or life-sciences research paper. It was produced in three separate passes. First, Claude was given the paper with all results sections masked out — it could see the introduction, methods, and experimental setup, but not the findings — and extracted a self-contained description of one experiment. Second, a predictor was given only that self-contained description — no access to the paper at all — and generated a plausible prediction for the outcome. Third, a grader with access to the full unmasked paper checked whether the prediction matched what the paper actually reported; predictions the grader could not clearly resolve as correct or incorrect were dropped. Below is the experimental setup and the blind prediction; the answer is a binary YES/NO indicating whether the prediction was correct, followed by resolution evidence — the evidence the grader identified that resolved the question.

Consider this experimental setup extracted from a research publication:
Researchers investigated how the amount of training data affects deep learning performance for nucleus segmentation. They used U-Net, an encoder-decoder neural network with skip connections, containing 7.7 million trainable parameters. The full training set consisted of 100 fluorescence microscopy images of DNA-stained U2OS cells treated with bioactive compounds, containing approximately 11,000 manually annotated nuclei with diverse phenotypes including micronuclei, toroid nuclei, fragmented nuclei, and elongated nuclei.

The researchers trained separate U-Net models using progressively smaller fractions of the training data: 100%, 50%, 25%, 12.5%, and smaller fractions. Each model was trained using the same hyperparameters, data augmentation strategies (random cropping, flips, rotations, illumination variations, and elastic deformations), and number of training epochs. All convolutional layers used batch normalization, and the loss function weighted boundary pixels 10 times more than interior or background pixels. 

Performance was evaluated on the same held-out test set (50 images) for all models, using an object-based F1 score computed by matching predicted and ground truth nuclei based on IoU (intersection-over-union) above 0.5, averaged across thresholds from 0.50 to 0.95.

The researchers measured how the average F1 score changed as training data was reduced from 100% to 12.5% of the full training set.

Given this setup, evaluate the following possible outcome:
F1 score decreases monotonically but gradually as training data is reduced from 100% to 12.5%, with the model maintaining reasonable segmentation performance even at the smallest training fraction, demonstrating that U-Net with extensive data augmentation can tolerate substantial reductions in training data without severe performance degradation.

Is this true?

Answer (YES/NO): NO